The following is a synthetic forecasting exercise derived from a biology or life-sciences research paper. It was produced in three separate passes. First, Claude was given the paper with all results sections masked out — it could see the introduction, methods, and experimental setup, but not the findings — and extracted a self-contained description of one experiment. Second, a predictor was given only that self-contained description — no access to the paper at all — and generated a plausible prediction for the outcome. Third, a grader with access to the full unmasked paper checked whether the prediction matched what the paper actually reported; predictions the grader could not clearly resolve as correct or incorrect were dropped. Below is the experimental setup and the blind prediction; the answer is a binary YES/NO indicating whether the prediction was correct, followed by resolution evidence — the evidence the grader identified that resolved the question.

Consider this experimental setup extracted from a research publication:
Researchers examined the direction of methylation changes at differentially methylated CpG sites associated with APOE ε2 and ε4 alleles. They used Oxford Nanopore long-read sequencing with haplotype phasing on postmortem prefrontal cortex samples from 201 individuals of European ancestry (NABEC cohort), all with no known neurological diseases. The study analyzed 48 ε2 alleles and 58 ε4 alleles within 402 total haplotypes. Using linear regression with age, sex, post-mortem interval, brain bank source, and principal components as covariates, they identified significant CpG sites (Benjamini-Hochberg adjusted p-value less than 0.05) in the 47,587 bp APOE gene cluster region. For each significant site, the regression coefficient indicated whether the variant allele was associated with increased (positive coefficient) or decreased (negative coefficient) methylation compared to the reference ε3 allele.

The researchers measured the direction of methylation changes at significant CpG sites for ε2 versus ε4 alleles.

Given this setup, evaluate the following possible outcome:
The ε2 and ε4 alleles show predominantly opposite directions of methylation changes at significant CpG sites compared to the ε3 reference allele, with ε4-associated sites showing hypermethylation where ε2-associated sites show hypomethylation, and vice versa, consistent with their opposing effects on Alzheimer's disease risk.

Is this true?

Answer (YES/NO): NO